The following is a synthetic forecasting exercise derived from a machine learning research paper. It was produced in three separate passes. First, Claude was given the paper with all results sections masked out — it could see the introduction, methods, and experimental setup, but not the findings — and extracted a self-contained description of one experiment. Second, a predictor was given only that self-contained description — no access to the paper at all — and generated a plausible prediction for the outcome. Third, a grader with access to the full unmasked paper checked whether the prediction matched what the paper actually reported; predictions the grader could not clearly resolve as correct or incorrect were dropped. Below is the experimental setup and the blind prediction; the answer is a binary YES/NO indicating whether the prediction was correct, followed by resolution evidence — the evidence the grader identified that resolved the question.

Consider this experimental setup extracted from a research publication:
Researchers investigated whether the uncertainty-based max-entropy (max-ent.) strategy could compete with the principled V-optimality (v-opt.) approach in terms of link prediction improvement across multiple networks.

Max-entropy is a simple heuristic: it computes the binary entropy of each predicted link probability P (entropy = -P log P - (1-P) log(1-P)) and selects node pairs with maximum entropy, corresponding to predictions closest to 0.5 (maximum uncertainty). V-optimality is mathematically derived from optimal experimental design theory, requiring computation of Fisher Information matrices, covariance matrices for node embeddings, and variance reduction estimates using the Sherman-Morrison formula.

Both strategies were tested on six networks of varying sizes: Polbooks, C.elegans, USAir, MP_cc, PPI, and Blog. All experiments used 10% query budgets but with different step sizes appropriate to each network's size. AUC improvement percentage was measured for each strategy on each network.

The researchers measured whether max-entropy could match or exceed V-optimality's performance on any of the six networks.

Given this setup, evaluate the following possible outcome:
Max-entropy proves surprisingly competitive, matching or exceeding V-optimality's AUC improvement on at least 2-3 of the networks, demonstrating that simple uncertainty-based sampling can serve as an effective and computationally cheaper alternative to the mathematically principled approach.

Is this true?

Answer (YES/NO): NO